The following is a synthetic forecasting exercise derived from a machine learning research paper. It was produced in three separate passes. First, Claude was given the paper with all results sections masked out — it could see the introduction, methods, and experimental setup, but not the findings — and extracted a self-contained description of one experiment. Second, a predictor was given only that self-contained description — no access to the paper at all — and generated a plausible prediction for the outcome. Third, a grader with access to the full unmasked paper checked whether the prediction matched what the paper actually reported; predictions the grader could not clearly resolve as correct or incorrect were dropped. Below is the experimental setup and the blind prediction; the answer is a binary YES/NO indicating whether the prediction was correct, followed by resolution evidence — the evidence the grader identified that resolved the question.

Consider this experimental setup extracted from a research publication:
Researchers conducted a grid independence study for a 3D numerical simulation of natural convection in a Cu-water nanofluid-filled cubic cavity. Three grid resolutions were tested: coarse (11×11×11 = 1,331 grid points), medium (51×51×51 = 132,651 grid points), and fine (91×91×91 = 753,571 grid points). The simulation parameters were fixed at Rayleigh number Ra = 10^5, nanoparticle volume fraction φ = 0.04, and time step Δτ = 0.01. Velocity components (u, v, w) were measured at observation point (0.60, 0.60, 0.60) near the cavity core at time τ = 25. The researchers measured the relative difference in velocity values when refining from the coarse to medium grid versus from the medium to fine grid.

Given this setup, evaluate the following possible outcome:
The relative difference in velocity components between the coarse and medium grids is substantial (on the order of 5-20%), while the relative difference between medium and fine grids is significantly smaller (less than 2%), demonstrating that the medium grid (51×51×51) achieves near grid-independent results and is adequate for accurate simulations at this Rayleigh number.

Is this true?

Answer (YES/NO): NO